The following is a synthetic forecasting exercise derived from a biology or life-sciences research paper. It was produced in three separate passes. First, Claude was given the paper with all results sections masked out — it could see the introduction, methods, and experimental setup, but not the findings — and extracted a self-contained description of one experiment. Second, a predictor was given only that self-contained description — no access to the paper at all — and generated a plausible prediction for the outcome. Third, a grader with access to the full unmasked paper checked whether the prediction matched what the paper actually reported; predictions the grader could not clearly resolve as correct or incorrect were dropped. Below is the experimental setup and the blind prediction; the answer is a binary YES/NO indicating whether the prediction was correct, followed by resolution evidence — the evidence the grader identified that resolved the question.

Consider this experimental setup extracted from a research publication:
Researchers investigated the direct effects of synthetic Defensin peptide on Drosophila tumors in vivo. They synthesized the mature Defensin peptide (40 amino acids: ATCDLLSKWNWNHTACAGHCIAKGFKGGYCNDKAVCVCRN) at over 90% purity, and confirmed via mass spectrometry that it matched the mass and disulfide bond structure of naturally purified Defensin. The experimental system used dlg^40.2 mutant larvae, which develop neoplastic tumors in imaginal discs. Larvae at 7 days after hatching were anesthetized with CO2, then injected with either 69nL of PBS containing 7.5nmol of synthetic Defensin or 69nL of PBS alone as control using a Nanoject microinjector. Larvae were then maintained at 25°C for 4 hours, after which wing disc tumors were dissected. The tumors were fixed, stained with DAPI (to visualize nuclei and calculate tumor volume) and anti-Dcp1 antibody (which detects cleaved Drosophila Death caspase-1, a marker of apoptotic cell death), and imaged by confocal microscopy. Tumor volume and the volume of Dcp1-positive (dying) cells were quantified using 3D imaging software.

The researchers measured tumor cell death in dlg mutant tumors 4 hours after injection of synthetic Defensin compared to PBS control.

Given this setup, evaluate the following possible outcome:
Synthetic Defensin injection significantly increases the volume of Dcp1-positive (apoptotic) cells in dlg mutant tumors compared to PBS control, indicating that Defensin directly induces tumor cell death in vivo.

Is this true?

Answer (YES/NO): YES